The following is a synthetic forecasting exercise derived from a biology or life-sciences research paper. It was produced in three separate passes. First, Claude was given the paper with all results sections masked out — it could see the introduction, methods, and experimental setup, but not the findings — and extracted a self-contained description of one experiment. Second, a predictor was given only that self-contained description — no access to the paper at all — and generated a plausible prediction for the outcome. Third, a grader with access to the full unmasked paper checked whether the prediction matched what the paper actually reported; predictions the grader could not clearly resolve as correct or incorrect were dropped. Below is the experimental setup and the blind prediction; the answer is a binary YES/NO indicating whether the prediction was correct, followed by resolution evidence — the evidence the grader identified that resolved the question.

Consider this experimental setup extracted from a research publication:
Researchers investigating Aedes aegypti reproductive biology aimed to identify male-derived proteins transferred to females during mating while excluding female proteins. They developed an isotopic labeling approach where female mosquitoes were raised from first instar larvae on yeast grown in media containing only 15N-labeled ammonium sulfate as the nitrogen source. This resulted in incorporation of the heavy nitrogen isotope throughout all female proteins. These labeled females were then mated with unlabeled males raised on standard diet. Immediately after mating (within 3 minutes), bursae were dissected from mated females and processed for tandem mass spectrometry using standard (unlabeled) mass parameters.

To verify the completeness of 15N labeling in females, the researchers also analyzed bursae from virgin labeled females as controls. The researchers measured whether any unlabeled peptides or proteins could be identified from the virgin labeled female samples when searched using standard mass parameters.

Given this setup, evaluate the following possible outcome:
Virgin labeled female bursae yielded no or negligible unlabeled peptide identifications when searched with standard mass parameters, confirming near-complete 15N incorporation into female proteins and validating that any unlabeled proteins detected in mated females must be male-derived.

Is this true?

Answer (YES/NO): YES